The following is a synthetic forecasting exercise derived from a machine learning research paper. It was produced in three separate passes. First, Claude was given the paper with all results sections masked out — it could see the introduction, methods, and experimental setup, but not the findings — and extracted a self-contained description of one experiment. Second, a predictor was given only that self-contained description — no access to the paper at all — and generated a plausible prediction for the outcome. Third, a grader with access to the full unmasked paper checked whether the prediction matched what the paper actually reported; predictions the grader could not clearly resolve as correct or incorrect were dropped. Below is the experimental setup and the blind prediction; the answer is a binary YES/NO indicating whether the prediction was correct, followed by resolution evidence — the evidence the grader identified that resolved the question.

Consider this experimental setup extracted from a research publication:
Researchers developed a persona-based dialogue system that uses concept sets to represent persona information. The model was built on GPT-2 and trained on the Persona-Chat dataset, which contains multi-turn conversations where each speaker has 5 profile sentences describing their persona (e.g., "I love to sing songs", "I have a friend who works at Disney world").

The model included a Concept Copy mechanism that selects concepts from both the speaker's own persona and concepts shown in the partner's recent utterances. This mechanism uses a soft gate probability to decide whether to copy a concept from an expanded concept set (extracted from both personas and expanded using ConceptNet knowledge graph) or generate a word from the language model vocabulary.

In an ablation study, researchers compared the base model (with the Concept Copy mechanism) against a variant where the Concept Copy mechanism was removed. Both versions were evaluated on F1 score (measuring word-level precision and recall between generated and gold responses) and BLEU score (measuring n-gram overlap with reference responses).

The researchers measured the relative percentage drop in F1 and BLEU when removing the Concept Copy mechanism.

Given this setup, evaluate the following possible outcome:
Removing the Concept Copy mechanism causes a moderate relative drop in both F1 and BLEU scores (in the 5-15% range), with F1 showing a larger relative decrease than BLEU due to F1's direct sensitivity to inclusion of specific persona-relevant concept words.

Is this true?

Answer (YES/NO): NO